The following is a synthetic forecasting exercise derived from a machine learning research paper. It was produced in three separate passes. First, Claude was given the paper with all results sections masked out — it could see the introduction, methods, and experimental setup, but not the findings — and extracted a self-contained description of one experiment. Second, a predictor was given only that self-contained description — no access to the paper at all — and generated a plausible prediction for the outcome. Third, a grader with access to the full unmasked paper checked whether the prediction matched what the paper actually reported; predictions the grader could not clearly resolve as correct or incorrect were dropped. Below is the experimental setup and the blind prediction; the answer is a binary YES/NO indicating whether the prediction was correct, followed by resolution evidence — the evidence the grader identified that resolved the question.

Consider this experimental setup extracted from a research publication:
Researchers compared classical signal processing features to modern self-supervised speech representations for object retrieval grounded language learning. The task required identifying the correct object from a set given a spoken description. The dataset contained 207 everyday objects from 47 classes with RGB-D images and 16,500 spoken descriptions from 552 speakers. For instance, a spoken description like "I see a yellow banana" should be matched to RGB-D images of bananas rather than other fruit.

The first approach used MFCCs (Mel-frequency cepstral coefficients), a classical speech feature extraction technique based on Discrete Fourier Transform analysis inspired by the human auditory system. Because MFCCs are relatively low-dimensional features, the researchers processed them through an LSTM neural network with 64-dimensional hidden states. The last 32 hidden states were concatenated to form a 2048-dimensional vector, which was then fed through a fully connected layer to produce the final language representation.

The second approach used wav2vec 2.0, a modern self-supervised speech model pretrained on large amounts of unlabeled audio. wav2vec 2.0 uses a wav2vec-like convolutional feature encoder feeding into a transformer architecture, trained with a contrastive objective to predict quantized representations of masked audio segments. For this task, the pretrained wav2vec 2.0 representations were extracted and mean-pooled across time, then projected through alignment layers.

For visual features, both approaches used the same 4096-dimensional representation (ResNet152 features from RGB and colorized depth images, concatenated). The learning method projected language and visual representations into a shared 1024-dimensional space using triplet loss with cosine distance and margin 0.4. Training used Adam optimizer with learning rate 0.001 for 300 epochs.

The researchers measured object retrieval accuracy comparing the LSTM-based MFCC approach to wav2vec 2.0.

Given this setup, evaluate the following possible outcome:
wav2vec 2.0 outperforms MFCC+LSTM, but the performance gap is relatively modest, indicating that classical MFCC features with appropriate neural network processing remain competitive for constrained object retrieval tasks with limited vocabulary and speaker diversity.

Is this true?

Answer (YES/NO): NO